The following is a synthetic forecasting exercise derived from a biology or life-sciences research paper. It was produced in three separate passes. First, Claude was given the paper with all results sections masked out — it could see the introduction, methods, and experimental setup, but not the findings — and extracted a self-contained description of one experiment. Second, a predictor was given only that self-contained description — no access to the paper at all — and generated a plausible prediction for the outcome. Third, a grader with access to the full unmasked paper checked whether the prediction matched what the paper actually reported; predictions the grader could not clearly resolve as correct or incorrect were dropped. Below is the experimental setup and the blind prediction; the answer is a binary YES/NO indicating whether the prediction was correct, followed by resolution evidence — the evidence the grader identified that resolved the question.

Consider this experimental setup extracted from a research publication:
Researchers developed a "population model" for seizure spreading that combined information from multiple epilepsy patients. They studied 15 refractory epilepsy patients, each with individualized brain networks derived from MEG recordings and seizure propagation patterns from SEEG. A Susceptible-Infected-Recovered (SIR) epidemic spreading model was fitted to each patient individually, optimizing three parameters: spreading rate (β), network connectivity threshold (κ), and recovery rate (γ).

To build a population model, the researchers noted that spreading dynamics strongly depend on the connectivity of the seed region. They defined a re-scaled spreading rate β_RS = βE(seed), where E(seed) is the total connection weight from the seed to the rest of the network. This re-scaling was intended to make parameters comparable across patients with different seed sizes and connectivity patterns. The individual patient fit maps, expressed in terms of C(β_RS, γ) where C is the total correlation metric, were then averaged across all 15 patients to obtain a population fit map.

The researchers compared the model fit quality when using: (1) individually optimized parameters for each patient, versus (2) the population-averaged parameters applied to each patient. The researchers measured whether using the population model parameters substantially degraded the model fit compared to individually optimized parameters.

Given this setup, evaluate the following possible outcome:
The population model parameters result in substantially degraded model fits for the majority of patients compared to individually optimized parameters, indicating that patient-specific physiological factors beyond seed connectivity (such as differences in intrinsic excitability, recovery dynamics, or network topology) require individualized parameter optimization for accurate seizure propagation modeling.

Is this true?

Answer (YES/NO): NO